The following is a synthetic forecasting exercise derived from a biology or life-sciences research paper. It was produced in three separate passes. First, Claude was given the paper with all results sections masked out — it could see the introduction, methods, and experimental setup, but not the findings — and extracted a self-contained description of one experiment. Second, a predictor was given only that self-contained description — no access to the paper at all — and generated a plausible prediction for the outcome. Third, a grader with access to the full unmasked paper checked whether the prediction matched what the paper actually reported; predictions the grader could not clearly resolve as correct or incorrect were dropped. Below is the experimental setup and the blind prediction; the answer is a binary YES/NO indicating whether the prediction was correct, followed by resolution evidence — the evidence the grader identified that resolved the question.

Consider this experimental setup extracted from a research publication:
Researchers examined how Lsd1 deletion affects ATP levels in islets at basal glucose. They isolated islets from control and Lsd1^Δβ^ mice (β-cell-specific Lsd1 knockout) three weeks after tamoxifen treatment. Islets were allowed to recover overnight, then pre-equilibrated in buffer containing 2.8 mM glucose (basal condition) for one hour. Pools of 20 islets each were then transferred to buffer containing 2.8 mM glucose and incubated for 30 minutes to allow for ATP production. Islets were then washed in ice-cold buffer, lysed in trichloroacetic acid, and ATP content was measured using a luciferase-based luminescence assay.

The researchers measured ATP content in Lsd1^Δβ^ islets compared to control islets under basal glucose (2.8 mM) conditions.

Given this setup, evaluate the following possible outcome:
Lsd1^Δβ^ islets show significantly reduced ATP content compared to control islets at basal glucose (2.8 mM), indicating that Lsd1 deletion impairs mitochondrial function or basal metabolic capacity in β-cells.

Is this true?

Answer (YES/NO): NO